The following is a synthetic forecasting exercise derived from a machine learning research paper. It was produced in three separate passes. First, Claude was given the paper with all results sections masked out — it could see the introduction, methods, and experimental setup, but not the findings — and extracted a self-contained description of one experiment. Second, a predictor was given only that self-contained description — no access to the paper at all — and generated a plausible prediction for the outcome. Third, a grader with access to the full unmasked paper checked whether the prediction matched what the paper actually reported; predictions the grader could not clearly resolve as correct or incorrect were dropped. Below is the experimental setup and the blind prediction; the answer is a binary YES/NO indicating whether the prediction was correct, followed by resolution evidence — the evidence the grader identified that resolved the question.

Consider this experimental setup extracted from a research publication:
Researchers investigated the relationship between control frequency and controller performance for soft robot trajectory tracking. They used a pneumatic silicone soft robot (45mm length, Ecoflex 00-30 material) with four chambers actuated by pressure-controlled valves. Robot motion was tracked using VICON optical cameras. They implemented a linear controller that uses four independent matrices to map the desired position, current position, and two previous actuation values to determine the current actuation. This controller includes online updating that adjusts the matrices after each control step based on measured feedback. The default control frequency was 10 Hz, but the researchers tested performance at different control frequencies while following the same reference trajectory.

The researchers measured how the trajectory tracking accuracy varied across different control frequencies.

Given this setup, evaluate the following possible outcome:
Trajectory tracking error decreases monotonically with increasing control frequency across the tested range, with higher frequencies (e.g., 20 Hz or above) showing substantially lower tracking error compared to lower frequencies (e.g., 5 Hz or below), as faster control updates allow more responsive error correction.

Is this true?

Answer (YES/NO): NO